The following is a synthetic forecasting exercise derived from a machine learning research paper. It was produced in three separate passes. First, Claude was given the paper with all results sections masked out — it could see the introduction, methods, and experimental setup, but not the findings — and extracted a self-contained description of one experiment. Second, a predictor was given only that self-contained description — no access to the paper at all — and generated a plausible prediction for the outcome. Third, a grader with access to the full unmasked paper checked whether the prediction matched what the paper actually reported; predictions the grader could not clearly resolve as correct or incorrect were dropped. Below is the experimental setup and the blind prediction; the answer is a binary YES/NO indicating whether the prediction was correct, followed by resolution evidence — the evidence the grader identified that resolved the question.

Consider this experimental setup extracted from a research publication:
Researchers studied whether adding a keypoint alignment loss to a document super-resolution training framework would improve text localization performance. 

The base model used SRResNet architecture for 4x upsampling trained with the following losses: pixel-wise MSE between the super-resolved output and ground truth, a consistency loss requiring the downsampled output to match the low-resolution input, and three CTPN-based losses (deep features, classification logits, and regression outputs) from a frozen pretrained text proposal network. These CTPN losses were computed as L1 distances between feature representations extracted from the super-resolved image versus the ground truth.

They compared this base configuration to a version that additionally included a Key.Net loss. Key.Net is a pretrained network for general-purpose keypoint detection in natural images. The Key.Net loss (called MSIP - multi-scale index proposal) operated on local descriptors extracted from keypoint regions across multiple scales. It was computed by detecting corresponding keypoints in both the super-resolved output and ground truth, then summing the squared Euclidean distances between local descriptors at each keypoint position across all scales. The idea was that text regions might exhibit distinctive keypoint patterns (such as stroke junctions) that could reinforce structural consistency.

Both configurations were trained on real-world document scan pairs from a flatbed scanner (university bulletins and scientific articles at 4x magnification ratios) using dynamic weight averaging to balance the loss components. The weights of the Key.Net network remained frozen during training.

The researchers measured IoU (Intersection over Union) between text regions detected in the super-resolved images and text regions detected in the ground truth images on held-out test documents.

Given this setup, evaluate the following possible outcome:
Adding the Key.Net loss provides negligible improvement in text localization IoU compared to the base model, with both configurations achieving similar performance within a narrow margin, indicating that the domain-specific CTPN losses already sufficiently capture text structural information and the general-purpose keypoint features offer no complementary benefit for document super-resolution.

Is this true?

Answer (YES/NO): NO